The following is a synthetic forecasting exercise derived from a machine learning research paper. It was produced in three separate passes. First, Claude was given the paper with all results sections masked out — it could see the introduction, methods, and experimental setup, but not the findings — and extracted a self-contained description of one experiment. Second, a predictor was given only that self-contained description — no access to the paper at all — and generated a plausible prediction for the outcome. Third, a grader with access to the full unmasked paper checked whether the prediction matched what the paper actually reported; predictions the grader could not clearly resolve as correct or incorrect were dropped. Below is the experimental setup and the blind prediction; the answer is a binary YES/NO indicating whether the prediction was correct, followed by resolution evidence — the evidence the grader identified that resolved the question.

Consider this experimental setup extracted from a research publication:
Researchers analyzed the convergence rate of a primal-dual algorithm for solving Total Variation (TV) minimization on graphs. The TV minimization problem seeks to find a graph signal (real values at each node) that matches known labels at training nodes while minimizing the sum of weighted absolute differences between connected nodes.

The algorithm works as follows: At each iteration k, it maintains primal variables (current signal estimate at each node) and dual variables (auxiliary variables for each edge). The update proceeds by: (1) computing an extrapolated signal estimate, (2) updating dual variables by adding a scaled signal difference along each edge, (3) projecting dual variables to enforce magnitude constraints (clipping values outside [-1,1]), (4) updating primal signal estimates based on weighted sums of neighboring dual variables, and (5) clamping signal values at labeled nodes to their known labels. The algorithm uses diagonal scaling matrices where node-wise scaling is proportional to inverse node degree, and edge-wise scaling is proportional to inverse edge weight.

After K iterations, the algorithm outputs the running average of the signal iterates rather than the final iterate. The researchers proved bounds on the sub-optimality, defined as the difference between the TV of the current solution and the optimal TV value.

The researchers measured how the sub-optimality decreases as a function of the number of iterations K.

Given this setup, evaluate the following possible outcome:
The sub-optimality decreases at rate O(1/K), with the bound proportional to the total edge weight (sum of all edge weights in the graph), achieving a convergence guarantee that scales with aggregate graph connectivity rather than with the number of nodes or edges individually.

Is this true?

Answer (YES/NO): NO